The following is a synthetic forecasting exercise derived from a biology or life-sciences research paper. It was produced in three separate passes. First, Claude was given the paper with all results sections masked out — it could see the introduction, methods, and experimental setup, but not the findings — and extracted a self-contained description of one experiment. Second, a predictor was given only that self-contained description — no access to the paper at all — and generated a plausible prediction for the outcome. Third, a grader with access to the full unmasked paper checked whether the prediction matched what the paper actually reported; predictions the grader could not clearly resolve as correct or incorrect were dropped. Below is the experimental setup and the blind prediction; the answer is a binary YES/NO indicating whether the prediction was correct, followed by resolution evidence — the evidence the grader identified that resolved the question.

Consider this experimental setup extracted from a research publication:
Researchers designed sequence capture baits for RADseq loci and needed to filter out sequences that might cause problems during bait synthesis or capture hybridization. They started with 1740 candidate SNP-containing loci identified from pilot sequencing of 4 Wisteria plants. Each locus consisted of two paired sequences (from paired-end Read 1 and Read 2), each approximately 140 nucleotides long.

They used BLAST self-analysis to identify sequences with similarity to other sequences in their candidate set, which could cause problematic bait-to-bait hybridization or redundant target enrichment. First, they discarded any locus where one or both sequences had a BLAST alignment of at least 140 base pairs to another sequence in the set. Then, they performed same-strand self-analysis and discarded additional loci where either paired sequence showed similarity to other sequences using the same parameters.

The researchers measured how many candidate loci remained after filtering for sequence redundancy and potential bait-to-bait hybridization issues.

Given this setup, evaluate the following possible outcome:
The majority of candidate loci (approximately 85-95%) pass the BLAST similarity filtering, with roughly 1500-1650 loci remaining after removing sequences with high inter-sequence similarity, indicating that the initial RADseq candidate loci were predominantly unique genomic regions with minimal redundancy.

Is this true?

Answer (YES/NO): NO